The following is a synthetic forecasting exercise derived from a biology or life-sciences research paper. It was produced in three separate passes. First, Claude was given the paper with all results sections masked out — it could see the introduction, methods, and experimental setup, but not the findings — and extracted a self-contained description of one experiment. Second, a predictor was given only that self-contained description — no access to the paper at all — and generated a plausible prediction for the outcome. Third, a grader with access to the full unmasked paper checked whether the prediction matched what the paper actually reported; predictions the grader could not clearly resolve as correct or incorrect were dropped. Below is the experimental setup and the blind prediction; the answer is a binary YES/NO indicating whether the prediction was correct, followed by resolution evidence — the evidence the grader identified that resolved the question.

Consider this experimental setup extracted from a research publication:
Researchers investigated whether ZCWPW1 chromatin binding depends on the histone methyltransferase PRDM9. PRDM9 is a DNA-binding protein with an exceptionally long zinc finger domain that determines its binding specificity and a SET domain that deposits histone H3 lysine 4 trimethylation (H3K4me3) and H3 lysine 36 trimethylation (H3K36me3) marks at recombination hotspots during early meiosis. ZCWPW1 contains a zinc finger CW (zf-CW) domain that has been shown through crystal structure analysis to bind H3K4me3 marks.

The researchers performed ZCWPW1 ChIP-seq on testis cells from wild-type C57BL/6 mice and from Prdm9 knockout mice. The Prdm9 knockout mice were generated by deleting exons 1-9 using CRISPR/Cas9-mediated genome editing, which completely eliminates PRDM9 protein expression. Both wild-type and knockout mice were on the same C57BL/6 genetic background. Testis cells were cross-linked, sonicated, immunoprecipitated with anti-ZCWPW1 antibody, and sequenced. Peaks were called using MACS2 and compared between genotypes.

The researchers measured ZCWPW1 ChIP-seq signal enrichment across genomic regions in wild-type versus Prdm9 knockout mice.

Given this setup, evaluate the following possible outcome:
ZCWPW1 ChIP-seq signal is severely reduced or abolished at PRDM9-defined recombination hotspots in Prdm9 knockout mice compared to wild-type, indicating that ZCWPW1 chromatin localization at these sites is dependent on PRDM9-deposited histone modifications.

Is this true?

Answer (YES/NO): YES